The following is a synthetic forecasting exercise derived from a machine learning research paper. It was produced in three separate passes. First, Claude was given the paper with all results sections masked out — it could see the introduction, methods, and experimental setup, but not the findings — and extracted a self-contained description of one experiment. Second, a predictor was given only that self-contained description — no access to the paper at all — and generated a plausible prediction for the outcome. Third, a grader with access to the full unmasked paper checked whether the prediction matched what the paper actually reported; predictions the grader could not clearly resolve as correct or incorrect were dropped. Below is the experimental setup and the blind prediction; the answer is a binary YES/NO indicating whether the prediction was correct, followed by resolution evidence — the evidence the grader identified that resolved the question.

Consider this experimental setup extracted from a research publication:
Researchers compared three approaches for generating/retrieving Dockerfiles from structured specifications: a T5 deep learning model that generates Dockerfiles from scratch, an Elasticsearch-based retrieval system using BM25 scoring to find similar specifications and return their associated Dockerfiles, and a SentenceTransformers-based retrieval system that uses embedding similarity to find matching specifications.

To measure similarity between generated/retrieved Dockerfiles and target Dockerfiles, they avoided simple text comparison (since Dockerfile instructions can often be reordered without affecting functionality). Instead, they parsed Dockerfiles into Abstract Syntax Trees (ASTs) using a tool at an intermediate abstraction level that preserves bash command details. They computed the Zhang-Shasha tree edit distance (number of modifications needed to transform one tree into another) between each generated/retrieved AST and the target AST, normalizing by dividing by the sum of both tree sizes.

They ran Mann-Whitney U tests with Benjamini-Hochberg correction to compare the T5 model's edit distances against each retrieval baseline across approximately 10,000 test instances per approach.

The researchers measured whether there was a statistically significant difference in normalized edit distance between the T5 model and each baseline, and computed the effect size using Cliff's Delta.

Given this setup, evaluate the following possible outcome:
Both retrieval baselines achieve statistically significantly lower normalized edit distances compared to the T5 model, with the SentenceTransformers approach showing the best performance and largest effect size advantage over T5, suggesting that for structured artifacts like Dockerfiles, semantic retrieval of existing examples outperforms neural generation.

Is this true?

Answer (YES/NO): NO